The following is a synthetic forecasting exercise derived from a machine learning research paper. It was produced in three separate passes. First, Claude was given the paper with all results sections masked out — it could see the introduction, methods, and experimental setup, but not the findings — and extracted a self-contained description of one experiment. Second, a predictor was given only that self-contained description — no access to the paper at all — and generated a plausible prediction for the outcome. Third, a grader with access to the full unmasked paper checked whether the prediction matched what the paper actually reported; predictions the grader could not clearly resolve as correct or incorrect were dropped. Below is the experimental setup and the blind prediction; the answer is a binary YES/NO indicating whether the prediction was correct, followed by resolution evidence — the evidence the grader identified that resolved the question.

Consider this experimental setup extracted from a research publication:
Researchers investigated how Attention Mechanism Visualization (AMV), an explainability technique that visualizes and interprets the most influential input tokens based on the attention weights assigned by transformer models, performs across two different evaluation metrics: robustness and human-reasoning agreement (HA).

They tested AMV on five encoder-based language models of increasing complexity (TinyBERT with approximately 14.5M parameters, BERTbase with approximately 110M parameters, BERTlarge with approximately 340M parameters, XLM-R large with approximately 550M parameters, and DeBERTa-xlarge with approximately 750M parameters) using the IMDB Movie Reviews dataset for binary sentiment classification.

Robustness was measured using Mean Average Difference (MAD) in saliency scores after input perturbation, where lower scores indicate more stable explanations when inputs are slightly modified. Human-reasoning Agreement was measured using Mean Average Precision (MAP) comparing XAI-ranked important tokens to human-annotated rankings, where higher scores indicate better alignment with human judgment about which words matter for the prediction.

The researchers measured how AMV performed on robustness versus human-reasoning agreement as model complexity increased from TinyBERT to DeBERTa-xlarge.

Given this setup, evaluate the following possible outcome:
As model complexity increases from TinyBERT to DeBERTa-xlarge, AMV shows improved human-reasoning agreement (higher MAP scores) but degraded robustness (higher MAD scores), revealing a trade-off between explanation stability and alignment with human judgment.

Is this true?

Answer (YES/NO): NO